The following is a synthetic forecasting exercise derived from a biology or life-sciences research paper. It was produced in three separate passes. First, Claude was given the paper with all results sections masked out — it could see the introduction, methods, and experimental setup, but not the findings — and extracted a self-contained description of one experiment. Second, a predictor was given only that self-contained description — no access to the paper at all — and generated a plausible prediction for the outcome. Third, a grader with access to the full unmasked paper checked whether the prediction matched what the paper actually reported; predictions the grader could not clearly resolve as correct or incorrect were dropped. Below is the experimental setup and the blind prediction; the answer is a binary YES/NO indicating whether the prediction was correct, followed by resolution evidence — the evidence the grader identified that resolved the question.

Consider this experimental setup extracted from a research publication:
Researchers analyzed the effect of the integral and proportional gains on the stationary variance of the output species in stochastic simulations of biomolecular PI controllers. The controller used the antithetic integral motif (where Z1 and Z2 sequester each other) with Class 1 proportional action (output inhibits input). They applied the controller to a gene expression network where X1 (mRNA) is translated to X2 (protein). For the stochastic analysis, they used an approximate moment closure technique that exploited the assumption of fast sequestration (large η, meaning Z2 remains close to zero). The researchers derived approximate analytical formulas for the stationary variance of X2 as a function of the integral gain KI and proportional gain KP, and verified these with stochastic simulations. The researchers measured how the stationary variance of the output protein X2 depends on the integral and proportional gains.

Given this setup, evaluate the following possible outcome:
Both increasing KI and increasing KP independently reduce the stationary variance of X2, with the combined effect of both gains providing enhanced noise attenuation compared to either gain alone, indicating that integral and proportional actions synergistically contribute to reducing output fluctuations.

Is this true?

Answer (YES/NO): NO